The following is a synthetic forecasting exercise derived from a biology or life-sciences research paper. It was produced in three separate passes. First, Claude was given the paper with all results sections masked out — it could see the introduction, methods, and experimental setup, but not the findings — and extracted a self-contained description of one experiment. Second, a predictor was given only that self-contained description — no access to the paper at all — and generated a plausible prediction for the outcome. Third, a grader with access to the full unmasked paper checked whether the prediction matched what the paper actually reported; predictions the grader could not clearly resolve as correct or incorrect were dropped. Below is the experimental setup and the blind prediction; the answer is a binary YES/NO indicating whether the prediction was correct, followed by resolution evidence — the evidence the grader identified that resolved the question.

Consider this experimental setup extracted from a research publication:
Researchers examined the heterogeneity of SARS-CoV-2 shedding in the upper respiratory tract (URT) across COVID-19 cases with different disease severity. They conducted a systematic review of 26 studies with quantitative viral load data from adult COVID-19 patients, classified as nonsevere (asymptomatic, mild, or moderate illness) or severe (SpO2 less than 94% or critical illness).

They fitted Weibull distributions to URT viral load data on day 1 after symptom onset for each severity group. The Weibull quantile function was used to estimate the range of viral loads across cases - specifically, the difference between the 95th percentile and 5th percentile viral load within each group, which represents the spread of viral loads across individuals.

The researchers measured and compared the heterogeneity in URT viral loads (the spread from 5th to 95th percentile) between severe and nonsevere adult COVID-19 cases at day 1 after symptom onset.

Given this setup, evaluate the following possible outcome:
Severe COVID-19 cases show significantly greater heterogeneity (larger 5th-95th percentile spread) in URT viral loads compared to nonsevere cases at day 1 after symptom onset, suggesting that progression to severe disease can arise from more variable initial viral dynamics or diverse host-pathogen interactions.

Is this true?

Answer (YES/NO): NO